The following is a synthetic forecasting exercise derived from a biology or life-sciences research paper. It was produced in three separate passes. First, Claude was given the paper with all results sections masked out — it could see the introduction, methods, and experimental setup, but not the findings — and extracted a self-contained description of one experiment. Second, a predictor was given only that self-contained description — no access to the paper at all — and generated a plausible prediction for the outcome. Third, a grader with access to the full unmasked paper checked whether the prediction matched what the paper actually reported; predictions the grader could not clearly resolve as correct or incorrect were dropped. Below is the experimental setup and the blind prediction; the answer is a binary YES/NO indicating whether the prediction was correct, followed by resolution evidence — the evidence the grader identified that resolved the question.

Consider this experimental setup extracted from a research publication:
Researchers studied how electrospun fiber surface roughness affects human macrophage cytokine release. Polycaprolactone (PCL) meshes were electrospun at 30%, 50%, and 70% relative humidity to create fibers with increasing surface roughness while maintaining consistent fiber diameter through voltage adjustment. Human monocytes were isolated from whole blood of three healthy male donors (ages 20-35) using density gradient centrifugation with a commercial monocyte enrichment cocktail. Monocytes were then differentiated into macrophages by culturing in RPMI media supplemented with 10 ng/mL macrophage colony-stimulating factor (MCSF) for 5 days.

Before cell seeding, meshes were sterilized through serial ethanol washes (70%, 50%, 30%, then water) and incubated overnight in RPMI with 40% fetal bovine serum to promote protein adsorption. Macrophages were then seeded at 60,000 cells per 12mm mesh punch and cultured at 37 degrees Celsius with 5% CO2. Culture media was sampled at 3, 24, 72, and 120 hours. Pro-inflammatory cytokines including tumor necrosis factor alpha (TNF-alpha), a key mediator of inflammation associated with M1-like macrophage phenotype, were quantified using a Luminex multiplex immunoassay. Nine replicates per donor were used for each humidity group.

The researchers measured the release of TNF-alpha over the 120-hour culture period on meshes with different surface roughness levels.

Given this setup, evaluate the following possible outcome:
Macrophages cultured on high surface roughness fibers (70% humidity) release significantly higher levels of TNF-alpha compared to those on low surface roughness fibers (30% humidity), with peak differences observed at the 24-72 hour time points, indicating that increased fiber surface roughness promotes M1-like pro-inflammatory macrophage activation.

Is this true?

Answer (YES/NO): NO